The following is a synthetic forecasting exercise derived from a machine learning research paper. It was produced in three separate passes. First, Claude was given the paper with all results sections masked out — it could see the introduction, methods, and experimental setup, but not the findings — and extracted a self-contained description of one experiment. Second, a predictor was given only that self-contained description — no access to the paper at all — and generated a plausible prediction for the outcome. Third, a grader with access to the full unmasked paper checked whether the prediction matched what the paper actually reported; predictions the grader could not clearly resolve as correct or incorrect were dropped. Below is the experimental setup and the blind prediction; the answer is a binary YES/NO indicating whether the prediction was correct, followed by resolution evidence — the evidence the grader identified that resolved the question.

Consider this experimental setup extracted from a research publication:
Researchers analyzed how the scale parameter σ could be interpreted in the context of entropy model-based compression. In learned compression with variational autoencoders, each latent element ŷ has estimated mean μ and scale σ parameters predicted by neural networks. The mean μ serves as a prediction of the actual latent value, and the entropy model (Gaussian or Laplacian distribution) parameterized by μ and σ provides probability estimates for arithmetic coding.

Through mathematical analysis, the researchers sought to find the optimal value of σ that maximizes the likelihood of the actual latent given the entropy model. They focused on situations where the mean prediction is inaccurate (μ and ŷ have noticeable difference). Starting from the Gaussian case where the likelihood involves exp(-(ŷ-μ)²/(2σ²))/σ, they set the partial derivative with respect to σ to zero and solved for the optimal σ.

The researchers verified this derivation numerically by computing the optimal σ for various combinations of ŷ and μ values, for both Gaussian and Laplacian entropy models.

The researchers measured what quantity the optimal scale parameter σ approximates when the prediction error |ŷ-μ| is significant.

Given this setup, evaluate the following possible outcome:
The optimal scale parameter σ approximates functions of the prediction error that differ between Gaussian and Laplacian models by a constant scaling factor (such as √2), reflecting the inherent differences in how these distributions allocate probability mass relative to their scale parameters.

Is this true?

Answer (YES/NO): NO